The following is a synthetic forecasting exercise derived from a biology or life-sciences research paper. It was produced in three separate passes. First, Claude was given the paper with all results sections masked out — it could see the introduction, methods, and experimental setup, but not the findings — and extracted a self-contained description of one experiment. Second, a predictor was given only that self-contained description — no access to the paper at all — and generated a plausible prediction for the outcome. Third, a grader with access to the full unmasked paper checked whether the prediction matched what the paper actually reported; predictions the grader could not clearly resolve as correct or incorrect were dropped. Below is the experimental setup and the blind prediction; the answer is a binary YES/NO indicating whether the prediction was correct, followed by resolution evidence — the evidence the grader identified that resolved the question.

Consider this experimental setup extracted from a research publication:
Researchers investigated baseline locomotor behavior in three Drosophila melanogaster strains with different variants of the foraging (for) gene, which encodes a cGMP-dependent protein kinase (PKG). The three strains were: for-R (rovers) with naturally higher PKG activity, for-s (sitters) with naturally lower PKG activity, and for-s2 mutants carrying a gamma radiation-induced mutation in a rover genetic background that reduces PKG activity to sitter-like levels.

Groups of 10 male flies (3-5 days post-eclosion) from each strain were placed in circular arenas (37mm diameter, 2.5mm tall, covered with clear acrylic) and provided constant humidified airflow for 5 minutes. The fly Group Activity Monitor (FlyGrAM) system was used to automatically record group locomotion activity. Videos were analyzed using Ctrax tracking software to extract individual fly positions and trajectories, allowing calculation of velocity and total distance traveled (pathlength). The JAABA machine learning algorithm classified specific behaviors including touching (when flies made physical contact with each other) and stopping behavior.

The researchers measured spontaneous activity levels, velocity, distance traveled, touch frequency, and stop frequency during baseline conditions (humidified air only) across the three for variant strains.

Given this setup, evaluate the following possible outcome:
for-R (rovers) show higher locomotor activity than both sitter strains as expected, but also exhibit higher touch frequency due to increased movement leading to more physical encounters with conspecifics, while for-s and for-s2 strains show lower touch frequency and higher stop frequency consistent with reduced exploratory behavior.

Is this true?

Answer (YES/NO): NO